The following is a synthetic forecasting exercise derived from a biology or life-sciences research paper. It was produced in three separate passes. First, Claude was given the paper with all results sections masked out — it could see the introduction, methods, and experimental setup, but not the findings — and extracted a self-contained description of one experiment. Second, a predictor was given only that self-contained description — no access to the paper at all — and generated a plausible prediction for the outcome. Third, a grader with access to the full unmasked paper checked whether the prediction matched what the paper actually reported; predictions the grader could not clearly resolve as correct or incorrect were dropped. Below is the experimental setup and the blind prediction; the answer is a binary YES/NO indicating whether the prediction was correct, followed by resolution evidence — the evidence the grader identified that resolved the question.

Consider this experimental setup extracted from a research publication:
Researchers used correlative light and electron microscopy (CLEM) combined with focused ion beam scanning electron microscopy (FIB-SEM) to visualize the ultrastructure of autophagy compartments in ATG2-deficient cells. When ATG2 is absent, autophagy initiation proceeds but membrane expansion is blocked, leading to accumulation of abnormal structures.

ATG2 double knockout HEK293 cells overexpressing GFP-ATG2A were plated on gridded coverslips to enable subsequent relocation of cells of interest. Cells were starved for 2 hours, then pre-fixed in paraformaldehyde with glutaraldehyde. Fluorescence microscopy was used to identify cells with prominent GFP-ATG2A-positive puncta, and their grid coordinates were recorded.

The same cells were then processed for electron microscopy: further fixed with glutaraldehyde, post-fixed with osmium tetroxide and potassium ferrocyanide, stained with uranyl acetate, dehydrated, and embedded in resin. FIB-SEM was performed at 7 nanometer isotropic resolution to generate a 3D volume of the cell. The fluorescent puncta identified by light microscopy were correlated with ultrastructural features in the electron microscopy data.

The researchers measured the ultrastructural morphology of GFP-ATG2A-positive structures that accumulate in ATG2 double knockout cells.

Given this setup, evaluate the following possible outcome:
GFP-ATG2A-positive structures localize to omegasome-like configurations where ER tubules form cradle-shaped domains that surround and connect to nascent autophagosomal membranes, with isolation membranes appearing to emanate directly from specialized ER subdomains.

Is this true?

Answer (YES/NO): NO